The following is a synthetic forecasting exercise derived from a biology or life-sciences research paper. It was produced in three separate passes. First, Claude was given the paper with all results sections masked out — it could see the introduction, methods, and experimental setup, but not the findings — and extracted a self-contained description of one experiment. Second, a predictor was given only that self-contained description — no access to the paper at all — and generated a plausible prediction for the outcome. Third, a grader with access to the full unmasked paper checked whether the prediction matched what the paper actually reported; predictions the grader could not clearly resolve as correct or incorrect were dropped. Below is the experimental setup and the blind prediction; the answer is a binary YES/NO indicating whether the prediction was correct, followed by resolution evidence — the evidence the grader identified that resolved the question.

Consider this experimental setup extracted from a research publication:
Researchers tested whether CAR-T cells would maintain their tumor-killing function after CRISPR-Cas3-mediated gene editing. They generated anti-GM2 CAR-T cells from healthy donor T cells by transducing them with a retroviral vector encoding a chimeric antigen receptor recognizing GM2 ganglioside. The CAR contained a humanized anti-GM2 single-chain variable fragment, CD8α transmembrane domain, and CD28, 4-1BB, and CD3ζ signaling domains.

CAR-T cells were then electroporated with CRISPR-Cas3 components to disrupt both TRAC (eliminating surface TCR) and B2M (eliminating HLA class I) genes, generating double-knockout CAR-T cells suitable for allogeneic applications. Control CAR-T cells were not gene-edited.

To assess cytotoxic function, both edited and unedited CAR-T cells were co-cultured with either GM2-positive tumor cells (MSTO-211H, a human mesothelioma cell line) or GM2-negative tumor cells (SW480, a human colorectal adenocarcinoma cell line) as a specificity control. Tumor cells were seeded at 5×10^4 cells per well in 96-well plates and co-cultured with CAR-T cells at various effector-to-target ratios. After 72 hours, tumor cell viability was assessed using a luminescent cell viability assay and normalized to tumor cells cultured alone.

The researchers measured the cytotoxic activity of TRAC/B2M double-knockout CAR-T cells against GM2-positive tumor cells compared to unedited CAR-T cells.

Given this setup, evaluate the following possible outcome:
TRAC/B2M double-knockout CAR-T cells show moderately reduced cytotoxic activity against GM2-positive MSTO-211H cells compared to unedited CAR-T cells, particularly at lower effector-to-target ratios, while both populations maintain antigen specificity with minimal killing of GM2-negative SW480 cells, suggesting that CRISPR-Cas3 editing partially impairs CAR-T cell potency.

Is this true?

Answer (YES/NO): NO